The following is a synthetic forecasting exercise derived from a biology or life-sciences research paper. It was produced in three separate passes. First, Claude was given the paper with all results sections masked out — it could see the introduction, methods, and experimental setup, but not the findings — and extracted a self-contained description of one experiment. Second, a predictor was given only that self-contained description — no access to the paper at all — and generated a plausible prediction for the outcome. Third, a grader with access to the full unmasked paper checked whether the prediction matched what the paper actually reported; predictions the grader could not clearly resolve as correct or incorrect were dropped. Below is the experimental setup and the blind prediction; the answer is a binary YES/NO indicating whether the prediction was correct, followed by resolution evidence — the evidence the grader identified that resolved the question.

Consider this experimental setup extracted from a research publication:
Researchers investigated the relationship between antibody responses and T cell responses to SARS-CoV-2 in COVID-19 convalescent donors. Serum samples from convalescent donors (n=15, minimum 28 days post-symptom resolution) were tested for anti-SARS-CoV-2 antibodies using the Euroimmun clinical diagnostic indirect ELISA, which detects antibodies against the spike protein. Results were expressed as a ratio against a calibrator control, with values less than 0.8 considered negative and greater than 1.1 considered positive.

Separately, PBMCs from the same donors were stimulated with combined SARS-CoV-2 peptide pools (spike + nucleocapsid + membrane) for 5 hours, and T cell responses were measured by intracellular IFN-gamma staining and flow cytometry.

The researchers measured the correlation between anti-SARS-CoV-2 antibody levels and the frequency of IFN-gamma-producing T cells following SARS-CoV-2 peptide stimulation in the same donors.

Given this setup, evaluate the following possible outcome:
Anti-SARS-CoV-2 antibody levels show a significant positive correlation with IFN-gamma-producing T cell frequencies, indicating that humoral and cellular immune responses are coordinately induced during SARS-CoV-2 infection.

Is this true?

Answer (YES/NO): YES